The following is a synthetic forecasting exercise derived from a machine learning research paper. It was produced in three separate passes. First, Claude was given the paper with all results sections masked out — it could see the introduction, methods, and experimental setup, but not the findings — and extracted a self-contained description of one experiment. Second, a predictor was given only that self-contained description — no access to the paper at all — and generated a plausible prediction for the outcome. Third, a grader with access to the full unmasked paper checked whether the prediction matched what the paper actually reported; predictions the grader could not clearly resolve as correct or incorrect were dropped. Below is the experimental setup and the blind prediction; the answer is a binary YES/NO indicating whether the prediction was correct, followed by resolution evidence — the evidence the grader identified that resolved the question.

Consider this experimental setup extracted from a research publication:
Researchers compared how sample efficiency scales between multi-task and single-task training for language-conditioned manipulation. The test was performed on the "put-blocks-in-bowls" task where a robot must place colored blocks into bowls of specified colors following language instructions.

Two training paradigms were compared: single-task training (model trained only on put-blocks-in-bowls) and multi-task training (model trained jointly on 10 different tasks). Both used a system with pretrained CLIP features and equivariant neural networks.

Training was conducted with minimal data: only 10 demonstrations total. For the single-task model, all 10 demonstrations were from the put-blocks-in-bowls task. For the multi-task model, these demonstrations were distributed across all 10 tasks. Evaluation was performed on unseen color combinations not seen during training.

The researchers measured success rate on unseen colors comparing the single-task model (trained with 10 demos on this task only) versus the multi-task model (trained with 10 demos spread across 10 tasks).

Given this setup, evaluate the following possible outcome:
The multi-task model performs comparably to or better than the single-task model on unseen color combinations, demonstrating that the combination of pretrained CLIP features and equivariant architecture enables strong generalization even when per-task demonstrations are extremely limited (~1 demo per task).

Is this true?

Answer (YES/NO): YES